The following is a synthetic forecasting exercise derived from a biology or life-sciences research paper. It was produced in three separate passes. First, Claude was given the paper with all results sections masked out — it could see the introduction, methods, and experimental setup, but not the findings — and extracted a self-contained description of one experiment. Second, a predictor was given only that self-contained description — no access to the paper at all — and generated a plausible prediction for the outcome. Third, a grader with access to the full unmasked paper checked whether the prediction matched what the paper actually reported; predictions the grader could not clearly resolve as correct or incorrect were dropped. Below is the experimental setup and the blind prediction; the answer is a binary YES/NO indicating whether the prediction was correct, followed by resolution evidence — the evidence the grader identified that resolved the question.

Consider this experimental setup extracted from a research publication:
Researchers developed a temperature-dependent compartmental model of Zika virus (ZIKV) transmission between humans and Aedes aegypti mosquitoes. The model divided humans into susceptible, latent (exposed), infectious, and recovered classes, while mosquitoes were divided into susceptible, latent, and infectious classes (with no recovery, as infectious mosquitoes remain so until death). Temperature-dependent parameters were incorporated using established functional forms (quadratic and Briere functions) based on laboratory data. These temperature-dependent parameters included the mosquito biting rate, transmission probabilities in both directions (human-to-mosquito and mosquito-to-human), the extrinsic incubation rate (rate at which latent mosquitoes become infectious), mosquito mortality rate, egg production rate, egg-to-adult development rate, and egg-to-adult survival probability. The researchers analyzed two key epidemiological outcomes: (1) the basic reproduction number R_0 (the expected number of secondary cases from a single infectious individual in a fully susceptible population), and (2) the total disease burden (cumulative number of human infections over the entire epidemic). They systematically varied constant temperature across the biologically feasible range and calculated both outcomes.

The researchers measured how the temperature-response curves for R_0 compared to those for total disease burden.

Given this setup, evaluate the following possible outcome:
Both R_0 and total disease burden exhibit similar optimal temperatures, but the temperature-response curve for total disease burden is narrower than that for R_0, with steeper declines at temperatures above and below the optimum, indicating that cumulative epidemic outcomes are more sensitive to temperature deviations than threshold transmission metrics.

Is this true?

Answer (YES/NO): NO